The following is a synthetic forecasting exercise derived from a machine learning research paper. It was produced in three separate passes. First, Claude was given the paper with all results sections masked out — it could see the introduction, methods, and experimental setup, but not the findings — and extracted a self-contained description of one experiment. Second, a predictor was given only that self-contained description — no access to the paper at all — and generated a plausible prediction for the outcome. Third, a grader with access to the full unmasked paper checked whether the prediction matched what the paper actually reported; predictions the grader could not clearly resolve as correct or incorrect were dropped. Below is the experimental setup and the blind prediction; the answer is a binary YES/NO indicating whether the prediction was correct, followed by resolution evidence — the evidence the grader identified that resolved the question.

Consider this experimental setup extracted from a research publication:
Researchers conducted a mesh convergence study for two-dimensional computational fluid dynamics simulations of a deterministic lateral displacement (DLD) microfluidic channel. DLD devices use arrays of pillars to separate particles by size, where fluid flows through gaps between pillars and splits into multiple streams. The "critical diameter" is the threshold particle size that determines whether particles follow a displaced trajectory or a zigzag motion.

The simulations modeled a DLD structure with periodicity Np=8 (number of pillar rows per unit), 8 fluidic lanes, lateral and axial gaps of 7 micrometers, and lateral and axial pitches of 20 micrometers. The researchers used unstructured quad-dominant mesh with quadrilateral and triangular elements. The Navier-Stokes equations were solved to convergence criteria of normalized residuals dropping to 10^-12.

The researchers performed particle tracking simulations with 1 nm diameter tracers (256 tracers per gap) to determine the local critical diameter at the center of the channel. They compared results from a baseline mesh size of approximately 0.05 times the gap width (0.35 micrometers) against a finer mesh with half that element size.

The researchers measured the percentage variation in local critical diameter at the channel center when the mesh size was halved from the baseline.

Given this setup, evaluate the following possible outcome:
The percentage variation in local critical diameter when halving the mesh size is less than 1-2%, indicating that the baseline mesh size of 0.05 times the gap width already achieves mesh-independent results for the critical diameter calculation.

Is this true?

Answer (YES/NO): YES